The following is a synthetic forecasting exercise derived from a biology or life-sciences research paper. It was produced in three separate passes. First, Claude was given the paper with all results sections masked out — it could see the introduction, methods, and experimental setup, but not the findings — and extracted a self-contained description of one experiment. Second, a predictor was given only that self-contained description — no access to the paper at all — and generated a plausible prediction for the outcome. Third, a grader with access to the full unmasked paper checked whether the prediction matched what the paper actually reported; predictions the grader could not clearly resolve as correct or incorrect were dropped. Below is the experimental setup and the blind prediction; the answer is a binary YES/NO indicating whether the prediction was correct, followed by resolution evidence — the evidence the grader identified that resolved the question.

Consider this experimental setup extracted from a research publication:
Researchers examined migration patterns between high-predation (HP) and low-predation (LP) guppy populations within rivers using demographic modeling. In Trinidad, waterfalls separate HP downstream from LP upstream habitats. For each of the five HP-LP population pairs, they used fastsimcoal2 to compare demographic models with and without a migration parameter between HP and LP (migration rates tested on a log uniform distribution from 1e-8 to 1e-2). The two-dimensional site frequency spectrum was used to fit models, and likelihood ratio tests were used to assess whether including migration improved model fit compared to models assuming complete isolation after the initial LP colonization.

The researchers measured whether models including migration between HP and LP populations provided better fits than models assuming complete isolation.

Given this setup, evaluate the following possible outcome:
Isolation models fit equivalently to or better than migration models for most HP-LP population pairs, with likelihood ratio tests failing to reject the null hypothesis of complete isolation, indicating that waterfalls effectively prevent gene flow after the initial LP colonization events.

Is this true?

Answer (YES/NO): NO